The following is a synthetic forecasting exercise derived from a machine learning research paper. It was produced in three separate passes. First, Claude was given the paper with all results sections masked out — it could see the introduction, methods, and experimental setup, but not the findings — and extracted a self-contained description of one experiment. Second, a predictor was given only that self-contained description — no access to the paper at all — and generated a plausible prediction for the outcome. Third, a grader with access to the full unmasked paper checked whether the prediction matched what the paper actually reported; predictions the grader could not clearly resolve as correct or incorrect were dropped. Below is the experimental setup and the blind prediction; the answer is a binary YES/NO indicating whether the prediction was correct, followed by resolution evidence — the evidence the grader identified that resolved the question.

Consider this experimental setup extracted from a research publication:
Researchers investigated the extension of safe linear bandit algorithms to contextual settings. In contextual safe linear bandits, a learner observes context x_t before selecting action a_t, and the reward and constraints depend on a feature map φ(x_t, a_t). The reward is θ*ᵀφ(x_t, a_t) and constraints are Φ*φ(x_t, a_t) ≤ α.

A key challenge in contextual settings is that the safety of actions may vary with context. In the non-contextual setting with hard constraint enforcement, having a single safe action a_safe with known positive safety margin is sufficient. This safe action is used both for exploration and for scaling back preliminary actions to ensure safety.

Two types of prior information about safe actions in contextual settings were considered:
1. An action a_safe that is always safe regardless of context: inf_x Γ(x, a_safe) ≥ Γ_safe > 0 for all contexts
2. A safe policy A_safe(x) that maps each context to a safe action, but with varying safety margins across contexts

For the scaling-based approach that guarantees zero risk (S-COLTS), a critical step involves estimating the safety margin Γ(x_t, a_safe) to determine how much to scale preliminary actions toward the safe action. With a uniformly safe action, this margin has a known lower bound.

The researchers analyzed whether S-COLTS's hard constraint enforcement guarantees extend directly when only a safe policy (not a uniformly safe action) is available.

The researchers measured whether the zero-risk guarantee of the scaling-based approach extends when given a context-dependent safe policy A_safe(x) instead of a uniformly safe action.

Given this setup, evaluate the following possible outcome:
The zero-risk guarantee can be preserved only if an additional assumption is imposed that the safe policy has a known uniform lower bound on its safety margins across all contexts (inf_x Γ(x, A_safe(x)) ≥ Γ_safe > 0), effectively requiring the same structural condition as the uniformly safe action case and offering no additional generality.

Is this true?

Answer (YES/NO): NO